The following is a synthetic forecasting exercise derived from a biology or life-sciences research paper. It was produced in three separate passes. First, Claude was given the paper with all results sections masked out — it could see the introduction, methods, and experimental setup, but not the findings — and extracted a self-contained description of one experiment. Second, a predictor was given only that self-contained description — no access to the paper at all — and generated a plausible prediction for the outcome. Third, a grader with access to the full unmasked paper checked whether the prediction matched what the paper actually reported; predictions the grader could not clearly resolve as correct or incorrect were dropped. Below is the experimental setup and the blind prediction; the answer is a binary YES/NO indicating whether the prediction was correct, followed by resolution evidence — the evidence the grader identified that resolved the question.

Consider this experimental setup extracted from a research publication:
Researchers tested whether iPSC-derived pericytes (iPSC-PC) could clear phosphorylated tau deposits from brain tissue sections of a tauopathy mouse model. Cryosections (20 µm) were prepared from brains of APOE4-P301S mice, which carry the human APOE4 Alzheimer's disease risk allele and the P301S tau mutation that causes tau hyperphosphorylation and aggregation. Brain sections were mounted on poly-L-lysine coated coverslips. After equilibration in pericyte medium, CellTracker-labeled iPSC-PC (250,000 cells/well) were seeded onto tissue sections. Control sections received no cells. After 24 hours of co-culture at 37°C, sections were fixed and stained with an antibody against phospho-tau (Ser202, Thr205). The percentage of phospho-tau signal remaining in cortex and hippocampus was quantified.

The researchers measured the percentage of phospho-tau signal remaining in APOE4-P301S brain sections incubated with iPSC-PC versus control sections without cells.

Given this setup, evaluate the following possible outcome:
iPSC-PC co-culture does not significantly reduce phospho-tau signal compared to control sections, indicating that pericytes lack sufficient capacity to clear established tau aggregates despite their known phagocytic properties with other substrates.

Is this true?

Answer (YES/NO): NO